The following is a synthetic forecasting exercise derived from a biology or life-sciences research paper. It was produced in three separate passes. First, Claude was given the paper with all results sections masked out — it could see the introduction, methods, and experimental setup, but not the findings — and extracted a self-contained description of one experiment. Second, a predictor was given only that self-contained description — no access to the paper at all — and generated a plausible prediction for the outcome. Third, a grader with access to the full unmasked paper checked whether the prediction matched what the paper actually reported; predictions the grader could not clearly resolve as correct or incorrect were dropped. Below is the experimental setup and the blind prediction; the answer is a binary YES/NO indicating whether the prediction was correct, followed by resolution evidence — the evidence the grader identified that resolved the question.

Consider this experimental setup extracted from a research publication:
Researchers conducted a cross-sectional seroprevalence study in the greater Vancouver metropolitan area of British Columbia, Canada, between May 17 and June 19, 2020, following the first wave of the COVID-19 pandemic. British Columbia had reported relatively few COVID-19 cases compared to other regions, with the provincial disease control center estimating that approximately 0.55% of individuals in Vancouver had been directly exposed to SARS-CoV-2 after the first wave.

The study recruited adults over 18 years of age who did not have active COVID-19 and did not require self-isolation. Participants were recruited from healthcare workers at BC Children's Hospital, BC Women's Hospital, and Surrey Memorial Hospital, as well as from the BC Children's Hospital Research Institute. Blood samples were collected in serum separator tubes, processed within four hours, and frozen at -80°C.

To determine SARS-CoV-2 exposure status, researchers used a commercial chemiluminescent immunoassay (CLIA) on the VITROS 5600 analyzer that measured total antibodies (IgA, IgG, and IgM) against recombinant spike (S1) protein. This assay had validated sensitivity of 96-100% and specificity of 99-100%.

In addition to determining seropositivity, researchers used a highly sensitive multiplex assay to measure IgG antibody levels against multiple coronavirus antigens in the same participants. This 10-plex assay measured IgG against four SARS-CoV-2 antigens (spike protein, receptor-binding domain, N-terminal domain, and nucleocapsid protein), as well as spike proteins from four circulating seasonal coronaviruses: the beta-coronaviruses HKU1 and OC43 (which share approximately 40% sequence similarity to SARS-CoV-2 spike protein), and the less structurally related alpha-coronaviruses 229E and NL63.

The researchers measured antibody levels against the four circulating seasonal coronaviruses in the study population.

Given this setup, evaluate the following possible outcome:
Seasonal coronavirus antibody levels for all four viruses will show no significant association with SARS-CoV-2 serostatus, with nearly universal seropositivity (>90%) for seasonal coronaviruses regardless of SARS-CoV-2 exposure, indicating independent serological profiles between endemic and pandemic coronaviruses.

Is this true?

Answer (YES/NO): NO